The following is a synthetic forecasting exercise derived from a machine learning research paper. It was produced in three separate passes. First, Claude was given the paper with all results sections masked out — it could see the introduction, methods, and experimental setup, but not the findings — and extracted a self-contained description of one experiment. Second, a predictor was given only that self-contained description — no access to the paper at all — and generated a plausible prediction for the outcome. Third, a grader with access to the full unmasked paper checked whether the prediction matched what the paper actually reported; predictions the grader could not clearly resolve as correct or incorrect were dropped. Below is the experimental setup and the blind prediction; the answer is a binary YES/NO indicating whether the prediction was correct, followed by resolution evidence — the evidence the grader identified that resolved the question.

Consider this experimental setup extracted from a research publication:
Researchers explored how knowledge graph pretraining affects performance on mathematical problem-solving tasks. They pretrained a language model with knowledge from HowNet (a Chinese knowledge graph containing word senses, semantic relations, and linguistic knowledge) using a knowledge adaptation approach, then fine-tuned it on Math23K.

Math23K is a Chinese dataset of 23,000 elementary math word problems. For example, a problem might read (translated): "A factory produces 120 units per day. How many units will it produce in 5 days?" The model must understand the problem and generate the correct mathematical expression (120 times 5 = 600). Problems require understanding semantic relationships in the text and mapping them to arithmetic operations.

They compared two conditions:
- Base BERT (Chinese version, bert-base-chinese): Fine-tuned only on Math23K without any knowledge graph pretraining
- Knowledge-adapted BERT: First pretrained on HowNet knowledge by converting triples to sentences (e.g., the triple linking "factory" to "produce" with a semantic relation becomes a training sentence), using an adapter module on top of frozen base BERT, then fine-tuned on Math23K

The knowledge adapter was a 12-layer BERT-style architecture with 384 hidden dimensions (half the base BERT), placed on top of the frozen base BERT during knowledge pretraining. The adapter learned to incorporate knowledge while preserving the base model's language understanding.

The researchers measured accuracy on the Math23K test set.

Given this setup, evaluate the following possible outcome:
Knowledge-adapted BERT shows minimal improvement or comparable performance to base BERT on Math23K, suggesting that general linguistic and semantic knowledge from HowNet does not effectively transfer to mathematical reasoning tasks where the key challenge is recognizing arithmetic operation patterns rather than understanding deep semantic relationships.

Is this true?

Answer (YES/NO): YES